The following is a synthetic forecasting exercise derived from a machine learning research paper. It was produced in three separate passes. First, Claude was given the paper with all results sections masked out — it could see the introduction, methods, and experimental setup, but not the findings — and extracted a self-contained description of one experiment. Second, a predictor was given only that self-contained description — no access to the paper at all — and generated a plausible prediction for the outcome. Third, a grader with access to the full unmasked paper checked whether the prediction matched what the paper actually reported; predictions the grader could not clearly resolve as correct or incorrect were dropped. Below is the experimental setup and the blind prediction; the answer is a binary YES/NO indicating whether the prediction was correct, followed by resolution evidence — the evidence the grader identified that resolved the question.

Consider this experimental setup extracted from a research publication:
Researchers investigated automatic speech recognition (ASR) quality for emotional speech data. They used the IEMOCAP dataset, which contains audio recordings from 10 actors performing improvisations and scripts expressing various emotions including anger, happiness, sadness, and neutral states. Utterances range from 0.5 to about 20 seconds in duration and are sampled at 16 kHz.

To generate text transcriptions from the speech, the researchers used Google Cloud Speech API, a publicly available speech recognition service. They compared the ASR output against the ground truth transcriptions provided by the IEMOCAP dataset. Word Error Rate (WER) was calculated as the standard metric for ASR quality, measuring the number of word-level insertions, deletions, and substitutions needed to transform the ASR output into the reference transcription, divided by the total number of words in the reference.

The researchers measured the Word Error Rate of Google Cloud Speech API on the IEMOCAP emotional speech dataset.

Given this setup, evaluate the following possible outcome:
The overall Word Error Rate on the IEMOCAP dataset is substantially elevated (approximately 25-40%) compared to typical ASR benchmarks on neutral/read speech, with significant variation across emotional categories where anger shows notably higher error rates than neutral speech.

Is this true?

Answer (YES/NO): NO